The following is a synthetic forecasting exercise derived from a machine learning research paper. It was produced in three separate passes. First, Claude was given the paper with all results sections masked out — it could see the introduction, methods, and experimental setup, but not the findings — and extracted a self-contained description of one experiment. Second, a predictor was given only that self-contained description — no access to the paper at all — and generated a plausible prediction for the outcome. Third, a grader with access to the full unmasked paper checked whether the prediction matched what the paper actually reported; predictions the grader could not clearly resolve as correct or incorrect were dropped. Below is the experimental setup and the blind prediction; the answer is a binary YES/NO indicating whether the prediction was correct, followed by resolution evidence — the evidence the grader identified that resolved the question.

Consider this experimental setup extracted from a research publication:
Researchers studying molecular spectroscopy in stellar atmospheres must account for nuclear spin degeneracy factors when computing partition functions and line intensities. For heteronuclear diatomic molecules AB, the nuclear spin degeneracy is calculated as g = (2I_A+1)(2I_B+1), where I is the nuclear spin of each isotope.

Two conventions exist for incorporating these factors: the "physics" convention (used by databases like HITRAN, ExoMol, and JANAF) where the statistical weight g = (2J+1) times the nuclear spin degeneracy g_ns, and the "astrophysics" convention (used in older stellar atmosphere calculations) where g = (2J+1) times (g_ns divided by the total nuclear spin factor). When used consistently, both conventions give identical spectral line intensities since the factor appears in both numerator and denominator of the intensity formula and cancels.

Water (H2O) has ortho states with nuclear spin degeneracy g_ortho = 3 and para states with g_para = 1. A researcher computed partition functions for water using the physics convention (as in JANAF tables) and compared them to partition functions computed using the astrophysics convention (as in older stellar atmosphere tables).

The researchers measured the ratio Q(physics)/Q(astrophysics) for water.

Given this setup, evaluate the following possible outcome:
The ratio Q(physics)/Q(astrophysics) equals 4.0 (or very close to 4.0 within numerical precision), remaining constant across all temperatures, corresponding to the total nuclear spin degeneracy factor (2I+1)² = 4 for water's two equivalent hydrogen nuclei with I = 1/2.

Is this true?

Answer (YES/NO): YES